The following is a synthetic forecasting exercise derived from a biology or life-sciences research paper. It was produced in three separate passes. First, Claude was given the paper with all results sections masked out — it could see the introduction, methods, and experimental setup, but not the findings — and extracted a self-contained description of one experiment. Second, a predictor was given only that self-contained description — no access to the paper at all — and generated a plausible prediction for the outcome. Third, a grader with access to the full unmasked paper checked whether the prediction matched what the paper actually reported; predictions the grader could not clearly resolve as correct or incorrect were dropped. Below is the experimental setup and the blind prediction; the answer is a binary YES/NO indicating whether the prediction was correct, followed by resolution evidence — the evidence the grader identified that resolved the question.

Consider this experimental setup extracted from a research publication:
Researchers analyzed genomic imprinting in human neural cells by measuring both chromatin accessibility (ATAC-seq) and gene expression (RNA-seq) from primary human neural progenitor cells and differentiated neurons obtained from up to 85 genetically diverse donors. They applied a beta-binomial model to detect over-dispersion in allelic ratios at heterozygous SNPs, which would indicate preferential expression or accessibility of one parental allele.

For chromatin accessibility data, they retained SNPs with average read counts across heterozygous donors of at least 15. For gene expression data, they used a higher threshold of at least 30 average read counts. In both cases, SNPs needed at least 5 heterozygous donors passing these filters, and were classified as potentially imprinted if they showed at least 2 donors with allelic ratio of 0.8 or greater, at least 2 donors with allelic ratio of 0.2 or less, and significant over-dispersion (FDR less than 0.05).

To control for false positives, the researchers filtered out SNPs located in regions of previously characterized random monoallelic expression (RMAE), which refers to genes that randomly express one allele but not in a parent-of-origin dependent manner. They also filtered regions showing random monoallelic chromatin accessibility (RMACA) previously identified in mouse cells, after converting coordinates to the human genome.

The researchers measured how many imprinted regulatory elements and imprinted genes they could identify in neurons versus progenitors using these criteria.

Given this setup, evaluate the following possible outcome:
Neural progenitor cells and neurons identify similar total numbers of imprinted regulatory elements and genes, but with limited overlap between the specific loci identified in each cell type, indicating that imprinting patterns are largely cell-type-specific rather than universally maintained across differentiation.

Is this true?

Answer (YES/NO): NO